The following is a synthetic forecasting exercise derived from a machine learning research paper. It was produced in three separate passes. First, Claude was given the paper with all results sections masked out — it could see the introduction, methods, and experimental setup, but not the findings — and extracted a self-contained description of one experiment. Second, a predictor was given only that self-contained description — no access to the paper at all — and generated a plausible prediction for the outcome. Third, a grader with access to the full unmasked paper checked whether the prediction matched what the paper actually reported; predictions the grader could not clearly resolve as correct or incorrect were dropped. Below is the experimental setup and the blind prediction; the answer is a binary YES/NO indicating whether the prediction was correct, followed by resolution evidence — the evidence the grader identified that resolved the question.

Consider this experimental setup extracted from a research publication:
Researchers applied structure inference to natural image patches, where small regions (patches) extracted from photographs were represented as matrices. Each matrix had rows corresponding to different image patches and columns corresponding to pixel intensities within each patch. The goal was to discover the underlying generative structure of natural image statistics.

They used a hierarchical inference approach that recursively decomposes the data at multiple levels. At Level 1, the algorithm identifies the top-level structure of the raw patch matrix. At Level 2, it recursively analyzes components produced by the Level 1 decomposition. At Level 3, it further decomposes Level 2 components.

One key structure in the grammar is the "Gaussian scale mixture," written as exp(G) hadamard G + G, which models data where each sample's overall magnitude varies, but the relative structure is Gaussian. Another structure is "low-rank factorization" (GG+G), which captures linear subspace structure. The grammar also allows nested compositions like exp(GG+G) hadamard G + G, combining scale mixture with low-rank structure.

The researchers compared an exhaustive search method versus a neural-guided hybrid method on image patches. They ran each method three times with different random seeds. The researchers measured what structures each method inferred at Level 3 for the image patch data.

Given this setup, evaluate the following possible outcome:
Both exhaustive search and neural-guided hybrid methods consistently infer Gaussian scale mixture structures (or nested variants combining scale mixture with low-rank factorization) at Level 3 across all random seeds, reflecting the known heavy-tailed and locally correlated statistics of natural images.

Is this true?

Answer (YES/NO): NO